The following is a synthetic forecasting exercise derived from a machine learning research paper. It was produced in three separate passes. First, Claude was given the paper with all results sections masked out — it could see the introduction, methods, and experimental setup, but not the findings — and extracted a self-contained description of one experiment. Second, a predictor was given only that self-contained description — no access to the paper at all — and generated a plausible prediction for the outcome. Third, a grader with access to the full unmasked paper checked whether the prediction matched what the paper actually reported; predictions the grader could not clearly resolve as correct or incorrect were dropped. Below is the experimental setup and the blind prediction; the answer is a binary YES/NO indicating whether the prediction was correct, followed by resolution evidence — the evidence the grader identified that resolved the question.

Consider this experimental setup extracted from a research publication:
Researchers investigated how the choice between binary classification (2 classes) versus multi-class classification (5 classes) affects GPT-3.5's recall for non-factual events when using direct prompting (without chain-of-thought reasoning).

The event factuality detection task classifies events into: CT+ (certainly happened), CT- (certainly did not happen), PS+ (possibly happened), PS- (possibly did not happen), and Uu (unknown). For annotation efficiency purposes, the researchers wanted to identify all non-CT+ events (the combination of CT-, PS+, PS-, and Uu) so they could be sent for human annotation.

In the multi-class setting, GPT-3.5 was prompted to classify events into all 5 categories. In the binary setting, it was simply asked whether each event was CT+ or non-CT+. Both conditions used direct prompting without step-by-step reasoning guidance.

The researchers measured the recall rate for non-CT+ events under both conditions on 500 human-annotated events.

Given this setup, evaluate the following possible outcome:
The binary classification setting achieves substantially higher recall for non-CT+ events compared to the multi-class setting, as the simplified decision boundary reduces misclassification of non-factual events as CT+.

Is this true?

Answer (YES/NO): YES